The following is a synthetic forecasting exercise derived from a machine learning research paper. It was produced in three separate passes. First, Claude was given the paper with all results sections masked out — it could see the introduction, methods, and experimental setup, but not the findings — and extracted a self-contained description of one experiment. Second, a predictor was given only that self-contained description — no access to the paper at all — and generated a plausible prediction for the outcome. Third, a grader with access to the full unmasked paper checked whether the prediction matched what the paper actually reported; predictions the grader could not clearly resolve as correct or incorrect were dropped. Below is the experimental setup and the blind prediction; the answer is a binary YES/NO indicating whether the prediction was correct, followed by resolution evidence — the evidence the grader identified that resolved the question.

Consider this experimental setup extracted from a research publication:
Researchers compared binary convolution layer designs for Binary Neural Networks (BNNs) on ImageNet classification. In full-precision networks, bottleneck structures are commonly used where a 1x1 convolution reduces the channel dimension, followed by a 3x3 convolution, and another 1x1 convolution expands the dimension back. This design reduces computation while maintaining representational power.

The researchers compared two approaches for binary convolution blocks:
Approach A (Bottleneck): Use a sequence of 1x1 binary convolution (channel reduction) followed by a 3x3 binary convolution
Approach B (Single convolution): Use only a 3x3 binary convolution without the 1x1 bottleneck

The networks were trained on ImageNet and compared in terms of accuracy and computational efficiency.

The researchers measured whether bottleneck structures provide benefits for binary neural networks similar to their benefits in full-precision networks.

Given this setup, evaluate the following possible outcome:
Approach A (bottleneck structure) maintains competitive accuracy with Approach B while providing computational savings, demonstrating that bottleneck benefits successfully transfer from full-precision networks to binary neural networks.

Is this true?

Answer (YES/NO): NO